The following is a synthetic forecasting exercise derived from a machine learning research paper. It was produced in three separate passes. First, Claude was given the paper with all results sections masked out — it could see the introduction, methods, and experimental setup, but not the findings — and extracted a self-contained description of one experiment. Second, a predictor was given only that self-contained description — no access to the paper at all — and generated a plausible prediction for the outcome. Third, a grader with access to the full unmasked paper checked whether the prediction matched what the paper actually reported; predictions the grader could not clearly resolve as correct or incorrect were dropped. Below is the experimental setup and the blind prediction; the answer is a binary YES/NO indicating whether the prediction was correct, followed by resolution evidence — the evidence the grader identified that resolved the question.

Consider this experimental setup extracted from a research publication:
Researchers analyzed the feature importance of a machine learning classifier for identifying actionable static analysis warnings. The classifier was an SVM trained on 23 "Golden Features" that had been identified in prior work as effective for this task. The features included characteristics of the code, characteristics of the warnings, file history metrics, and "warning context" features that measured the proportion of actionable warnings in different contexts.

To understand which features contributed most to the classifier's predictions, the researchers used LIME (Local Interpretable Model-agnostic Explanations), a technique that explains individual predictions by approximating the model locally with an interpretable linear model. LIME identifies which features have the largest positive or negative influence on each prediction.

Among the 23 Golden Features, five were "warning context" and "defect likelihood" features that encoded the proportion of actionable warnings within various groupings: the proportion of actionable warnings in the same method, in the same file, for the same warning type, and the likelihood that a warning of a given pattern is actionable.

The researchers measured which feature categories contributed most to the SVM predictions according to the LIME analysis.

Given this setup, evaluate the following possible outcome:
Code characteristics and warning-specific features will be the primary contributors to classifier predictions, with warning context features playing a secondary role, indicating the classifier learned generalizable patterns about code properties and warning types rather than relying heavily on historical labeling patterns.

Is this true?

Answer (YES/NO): NO